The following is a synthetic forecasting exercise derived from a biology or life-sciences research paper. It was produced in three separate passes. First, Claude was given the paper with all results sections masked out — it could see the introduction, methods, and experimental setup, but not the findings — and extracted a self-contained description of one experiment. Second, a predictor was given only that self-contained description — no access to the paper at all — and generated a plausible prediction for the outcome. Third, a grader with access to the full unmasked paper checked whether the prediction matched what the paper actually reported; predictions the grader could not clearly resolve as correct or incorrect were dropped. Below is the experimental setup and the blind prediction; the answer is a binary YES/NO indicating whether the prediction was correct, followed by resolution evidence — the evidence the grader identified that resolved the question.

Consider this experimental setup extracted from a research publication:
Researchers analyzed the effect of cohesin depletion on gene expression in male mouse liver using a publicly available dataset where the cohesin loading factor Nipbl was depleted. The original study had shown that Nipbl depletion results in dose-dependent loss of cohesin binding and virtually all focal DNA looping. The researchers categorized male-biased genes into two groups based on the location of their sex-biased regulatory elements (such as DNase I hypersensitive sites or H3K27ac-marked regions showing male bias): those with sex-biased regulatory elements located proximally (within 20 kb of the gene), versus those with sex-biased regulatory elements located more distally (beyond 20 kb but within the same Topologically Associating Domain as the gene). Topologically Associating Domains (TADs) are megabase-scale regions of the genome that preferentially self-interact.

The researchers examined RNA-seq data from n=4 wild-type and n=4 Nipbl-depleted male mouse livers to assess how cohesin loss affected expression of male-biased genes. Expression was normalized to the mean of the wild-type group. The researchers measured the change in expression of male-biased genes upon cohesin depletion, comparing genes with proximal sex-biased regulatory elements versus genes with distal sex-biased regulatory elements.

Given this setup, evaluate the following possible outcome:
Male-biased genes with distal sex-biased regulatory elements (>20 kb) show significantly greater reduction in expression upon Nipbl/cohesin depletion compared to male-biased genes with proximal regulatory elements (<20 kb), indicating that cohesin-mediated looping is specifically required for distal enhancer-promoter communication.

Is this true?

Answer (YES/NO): YES